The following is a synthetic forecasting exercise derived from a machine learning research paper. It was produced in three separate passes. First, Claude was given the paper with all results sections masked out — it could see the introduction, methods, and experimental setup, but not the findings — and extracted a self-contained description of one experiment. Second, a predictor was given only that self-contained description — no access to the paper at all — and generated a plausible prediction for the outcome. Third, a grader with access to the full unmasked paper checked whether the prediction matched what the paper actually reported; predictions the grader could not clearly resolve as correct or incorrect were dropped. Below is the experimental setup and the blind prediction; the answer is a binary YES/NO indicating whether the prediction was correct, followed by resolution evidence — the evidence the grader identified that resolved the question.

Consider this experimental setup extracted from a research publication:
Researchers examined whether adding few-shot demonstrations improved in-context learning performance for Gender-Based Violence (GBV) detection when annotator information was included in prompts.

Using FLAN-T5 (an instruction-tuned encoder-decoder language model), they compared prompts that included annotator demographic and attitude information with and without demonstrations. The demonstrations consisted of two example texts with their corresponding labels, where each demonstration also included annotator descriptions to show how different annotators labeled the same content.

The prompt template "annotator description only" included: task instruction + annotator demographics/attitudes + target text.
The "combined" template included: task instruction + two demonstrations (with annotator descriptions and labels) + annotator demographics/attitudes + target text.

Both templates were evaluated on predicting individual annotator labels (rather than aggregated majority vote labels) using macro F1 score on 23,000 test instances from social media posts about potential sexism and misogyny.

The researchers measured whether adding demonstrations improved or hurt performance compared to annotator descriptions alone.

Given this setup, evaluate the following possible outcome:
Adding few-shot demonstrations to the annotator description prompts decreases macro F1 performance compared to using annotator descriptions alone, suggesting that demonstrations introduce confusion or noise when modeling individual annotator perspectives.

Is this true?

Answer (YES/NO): YES